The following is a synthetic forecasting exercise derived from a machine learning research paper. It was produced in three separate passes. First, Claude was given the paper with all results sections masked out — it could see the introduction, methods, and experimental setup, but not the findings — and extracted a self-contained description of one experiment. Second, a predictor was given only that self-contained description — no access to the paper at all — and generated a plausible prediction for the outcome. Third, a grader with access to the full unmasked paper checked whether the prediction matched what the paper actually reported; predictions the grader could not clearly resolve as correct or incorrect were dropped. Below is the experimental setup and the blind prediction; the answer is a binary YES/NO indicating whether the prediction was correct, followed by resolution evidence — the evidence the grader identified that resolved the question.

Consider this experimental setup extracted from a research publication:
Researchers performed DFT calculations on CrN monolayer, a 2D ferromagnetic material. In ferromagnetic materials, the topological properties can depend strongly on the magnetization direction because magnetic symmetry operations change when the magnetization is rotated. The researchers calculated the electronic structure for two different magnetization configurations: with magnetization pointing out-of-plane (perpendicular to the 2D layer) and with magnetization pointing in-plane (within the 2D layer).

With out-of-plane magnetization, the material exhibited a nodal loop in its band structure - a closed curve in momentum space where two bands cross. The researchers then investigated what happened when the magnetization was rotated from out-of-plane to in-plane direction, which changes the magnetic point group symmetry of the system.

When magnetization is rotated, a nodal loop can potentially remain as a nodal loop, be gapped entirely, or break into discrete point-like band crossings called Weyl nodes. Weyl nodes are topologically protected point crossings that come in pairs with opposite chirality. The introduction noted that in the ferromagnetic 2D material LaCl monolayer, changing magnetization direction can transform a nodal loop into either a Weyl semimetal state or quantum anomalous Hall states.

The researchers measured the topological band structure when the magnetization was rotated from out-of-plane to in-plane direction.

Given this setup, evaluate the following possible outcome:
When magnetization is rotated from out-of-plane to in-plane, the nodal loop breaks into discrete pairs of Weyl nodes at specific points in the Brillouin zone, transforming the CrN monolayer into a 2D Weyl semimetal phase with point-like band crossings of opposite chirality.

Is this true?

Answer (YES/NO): YES